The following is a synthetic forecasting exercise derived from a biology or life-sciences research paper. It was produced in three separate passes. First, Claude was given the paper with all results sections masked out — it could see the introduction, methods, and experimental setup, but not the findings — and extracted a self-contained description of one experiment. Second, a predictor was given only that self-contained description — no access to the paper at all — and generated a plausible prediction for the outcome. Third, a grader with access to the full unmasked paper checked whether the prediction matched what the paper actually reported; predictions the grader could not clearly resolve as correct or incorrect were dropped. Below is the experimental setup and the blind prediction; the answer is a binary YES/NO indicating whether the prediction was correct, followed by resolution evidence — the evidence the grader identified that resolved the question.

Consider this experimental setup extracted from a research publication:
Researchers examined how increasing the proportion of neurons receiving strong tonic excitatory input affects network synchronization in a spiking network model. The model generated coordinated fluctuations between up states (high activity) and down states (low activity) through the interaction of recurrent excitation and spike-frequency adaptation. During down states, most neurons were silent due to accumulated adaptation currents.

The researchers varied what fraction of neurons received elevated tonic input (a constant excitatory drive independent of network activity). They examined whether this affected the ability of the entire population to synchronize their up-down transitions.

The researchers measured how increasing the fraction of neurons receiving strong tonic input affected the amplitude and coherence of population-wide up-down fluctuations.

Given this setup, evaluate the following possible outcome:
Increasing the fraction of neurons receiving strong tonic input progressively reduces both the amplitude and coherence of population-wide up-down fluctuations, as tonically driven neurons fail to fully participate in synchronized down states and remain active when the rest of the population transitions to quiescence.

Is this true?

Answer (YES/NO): YES